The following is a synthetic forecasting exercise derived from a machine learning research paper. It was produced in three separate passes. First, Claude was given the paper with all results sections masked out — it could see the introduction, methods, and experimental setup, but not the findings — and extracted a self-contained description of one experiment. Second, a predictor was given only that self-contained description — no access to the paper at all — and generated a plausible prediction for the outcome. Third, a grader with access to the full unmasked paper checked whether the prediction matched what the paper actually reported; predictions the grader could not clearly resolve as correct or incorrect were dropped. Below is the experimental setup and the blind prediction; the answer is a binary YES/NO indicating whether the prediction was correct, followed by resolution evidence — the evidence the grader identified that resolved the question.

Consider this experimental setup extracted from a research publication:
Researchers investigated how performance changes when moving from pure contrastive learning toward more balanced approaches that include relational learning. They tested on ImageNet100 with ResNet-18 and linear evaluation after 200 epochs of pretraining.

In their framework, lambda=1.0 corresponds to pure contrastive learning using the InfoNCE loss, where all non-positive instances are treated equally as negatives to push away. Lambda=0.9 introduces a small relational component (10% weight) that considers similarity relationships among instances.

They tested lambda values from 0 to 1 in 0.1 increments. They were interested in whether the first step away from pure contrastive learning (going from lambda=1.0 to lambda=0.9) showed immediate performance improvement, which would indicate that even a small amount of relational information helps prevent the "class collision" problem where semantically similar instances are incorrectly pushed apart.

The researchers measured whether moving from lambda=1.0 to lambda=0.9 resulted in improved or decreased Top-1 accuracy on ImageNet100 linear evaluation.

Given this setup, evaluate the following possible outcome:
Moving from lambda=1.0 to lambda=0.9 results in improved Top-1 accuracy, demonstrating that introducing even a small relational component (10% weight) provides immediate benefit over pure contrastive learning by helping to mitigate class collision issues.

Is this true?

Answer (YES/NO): YES